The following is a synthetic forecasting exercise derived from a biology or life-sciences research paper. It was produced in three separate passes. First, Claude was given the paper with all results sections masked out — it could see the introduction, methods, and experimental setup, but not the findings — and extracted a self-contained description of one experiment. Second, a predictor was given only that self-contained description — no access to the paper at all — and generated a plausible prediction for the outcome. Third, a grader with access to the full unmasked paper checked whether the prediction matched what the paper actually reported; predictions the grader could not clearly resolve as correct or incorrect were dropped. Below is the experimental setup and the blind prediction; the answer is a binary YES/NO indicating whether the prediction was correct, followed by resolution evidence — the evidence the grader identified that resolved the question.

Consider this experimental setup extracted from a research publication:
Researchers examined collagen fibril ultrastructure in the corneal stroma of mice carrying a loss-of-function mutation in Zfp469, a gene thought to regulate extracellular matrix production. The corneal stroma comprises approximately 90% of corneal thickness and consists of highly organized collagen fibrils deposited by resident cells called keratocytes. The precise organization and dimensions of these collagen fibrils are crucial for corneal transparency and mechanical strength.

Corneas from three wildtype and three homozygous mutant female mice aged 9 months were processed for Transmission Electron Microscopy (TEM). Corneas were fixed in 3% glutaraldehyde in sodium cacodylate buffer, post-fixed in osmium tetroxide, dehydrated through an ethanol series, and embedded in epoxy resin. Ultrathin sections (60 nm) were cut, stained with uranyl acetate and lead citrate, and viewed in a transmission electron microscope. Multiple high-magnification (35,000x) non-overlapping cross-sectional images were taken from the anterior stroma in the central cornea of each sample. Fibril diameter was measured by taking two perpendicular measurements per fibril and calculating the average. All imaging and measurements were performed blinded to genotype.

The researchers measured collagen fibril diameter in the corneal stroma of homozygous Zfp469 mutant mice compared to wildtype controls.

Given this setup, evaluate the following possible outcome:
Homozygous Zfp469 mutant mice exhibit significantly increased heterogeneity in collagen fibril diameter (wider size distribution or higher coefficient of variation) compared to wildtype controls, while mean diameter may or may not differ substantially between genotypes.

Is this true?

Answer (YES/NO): NO